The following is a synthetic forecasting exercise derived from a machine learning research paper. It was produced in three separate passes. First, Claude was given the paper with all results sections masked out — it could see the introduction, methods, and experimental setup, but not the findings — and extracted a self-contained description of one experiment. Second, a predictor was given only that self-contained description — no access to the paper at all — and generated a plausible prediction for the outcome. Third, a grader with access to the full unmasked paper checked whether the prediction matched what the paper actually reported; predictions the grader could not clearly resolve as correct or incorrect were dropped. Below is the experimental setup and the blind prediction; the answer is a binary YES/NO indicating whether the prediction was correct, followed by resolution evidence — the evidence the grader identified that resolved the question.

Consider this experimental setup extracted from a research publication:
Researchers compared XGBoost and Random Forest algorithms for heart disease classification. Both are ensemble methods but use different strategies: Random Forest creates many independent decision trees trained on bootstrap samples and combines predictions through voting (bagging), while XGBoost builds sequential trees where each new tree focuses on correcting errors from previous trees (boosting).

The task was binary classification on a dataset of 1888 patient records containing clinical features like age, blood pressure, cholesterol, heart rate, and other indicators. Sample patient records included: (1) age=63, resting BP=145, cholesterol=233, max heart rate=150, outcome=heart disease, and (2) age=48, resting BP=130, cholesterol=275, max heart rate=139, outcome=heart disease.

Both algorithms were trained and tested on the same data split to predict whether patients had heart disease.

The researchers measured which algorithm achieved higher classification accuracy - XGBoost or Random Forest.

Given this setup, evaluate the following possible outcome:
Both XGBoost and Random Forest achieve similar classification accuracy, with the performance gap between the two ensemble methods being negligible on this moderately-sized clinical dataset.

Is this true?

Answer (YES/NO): NO